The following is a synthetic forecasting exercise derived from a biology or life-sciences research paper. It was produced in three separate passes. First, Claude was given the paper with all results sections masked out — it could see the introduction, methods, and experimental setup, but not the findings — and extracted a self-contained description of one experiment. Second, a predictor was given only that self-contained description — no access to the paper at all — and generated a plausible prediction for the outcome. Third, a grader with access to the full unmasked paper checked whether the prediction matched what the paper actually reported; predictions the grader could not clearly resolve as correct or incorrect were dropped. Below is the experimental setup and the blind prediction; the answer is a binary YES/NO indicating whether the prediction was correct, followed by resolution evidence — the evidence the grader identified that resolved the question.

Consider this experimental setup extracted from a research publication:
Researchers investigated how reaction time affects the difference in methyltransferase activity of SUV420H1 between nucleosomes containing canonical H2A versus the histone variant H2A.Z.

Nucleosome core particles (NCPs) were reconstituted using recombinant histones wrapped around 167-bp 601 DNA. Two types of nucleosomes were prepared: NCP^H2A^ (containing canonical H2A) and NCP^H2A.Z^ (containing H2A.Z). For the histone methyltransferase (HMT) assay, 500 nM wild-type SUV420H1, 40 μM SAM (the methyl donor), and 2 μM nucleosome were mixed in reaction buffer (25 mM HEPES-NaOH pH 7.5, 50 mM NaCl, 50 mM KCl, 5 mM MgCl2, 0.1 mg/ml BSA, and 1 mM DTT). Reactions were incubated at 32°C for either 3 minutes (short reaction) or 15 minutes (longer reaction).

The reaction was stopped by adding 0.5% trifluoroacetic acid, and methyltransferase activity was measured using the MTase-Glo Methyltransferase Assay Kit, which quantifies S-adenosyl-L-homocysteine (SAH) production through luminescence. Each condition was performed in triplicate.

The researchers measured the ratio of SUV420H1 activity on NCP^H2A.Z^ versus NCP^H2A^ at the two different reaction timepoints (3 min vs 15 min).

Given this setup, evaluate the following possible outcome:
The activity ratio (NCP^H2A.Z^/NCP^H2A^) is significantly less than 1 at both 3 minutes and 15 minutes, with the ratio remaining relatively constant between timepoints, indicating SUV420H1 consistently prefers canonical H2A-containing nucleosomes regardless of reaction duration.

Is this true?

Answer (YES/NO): NO